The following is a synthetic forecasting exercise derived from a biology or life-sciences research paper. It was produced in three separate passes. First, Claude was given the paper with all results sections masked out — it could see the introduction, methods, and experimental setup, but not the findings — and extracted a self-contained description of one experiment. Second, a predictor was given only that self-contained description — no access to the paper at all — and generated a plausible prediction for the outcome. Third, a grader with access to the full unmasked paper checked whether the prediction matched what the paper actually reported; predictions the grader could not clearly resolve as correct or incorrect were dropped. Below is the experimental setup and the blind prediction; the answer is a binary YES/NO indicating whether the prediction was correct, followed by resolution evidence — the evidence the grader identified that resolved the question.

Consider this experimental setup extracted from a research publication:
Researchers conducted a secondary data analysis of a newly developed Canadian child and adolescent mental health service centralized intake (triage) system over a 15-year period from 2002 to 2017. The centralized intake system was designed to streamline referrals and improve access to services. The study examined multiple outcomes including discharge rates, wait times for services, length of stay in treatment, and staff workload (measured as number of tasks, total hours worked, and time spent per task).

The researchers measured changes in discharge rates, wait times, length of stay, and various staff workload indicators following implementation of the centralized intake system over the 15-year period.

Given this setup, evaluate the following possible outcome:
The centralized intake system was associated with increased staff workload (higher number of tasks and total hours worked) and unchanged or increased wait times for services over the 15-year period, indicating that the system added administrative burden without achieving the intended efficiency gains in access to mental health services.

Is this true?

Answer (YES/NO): NO